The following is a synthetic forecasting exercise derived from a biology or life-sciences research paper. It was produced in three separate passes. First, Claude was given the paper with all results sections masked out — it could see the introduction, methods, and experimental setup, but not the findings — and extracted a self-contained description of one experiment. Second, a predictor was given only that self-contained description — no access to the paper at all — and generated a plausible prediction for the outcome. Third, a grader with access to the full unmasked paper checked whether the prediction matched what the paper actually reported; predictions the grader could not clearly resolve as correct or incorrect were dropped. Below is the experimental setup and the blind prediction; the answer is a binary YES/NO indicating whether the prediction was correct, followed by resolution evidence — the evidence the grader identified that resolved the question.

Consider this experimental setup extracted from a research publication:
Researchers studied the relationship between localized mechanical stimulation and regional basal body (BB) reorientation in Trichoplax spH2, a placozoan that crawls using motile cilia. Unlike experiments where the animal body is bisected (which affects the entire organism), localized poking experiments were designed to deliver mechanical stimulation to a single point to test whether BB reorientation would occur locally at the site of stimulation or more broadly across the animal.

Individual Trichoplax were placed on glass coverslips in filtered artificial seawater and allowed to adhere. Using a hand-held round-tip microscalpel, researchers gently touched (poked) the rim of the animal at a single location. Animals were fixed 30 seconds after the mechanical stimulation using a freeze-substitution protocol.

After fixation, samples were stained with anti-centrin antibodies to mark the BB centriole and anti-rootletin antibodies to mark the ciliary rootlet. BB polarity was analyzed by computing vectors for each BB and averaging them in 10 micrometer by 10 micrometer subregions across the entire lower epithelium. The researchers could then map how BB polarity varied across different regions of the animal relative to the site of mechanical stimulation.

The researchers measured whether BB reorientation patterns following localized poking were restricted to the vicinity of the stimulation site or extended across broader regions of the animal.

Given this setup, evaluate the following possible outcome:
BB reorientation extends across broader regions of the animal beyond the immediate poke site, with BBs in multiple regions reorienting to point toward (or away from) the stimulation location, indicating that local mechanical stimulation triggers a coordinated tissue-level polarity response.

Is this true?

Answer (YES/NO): YES